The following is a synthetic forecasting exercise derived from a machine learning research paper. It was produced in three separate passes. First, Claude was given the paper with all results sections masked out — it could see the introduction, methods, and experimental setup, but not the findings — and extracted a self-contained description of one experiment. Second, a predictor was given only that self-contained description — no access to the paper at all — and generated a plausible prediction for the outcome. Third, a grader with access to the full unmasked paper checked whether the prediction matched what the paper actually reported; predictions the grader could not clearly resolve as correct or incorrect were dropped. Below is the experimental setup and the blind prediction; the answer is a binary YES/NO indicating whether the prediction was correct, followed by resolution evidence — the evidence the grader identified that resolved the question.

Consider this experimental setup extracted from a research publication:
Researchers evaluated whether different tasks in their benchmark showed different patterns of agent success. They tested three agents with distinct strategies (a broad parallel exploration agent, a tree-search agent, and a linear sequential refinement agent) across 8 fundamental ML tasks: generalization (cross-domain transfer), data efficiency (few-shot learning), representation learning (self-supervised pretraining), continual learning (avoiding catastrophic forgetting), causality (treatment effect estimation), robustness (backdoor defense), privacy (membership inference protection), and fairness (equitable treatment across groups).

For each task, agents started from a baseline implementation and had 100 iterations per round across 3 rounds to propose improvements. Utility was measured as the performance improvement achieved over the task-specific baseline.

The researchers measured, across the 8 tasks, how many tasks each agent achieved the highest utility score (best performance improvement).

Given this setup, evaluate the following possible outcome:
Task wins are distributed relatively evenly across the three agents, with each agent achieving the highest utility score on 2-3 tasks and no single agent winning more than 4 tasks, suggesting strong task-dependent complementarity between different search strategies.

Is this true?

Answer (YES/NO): NO